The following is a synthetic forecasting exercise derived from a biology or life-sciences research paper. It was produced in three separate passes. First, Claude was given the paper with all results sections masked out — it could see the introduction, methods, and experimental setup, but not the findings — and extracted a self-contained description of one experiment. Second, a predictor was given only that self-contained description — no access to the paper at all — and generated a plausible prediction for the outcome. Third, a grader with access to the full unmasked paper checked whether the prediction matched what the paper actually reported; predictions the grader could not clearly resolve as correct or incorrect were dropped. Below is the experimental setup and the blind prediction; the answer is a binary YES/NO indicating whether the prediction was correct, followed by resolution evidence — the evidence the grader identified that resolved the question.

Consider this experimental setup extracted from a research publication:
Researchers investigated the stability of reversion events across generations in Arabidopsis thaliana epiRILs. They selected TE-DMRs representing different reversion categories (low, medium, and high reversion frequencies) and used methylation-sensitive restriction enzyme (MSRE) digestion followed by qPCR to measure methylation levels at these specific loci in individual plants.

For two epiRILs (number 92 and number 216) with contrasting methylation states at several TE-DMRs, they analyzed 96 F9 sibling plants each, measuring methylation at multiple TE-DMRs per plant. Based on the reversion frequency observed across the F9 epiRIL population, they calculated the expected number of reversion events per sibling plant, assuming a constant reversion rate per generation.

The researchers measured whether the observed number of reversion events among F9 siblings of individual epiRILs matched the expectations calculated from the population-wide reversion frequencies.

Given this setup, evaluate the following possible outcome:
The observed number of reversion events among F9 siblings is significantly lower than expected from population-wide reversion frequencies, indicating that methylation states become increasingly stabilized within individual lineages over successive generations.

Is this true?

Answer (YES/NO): NO